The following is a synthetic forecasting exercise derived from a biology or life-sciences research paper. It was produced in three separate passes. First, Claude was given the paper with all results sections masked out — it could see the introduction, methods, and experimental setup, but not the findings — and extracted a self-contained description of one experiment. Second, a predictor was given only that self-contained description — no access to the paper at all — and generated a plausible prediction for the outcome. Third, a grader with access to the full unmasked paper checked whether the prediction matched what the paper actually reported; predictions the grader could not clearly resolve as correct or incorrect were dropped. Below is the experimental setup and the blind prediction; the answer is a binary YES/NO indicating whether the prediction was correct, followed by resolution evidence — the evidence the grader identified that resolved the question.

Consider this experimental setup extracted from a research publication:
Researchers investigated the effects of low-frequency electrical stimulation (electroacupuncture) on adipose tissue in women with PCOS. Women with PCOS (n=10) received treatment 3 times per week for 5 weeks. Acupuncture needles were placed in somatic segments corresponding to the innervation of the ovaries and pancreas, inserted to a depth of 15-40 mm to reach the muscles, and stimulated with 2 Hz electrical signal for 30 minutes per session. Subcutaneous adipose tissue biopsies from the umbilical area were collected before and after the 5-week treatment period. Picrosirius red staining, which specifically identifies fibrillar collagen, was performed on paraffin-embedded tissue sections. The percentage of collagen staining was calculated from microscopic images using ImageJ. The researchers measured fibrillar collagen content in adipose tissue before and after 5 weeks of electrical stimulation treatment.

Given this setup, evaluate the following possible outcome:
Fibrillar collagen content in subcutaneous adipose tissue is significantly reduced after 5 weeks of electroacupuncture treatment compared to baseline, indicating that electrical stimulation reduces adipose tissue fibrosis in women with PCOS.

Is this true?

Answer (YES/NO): NO